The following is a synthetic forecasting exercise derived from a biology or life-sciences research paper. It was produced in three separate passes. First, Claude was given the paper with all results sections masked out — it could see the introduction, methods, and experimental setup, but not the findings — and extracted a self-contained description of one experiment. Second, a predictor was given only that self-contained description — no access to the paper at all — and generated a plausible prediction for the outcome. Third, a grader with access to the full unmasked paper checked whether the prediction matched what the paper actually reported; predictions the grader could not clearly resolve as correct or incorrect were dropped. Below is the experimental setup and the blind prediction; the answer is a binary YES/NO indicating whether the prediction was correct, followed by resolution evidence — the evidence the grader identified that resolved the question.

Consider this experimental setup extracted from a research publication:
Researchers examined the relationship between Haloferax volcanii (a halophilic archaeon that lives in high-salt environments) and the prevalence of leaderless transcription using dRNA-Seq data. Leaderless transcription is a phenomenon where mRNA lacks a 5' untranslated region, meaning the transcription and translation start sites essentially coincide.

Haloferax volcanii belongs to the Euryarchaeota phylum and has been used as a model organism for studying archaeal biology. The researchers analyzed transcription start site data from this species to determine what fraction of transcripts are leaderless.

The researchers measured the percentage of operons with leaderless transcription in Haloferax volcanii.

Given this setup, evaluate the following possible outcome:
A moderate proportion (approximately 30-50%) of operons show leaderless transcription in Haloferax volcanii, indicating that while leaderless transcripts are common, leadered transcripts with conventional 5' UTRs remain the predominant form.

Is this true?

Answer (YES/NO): NO